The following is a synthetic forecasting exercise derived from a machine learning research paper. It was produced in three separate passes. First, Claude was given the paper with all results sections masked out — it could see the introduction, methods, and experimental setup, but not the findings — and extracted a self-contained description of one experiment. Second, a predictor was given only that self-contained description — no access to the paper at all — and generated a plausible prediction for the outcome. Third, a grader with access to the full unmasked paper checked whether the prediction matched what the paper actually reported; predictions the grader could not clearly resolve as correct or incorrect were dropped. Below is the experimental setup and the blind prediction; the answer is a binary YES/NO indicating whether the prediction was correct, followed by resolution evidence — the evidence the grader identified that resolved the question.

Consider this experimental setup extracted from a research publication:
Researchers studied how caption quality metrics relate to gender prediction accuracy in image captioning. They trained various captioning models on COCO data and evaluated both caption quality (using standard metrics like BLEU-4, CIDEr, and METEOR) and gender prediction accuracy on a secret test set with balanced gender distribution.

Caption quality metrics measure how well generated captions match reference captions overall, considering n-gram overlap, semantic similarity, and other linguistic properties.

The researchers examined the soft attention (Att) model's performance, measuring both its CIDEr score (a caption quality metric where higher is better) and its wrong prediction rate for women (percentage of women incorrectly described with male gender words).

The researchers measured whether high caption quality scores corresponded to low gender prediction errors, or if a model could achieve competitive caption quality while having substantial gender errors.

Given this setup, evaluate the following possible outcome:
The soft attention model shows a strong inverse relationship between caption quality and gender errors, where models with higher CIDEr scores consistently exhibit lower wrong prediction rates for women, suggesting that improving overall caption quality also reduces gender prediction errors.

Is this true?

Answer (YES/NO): NO